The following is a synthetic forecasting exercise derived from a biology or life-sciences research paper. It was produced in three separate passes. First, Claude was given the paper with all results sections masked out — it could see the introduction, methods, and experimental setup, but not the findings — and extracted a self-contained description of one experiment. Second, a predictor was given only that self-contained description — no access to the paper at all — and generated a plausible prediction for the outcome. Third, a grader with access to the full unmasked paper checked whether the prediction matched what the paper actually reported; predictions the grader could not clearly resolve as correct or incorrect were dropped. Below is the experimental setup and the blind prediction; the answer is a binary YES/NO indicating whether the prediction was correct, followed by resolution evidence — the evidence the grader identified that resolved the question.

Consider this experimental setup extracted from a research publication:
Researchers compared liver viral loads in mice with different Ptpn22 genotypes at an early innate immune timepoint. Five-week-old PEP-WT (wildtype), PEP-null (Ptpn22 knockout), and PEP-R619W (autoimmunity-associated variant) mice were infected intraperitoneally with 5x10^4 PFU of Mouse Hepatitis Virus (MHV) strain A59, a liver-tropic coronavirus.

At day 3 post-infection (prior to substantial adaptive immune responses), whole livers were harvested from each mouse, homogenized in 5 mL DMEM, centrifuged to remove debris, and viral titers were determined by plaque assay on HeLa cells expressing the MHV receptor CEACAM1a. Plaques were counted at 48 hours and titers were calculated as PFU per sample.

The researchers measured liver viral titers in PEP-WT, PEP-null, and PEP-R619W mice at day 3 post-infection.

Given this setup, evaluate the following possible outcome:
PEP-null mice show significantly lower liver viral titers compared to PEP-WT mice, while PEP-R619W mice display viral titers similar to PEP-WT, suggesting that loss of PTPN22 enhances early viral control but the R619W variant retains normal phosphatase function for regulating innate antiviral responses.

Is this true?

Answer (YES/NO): NO